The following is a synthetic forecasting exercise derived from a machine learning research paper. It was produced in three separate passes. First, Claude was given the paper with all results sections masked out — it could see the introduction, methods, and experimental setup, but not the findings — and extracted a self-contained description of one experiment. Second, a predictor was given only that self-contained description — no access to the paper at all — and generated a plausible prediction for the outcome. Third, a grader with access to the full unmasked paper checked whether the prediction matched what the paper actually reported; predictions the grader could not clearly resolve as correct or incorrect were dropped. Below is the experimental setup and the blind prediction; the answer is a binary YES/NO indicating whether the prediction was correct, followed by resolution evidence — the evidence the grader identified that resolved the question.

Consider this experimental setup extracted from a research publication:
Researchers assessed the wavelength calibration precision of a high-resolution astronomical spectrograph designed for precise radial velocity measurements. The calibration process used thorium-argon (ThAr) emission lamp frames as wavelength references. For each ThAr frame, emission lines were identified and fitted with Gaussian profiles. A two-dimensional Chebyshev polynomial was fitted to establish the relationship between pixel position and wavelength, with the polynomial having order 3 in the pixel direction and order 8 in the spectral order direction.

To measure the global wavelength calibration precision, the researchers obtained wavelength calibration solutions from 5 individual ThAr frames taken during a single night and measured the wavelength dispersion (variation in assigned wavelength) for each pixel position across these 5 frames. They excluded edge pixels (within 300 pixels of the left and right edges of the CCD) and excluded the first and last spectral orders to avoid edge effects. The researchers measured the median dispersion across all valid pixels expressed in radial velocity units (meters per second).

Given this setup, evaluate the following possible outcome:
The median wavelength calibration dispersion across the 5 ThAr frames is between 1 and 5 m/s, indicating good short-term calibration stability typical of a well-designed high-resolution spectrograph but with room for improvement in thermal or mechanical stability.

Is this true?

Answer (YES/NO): NO